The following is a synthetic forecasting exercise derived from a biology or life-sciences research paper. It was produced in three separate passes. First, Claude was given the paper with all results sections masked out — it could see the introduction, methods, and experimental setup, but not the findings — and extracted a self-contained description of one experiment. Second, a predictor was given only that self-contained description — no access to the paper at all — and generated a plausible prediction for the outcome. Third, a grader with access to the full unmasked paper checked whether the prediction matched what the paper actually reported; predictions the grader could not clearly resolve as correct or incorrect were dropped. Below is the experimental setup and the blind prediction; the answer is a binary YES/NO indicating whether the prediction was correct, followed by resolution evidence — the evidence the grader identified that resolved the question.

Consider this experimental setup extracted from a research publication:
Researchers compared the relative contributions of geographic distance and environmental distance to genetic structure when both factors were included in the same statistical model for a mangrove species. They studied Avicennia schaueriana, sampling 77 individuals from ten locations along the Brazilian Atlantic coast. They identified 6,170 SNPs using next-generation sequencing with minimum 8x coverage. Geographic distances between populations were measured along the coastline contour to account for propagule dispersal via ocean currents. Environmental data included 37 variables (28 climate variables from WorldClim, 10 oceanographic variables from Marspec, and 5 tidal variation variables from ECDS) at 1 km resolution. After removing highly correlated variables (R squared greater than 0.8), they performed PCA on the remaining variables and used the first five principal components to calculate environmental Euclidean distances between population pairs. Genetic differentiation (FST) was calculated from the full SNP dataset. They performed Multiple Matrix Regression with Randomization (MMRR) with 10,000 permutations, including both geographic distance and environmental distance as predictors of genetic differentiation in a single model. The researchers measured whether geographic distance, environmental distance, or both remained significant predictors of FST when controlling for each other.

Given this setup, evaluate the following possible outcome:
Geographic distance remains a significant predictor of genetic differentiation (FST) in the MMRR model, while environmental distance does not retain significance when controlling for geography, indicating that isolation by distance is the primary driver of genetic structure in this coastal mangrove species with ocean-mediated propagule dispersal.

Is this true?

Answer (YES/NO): NO